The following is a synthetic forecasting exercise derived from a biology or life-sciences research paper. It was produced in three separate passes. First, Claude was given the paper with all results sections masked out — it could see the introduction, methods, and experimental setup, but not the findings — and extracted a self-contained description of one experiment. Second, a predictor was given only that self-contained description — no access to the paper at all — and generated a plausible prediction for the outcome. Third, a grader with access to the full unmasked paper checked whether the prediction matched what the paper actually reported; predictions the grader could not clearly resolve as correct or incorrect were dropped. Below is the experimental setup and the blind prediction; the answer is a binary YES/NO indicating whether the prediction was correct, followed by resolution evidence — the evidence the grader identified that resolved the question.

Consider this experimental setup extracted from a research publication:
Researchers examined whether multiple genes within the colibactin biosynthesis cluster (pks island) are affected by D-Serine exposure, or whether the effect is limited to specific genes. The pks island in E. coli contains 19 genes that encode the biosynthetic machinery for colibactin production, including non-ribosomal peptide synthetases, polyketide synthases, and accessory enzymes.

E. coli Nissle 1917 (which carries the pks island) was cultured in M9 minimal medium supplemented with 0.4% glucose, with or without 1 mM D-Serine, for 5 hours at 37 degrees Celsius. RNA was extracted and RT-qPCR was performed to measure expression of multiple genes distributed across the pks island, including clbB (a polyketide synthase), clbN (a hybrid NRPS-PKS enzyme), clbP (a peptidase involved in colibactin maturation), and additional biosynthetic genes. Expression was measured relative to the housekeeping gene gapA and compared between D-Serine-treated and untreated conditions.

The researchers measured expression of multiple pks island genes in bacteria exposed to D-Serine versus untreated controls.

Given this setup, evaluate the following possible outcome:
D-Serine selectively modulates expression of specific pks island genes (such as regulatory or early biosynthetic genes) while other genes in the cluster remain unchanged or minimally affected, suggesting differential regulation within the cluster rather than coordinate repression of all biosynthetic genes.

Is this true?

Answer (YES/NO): YES